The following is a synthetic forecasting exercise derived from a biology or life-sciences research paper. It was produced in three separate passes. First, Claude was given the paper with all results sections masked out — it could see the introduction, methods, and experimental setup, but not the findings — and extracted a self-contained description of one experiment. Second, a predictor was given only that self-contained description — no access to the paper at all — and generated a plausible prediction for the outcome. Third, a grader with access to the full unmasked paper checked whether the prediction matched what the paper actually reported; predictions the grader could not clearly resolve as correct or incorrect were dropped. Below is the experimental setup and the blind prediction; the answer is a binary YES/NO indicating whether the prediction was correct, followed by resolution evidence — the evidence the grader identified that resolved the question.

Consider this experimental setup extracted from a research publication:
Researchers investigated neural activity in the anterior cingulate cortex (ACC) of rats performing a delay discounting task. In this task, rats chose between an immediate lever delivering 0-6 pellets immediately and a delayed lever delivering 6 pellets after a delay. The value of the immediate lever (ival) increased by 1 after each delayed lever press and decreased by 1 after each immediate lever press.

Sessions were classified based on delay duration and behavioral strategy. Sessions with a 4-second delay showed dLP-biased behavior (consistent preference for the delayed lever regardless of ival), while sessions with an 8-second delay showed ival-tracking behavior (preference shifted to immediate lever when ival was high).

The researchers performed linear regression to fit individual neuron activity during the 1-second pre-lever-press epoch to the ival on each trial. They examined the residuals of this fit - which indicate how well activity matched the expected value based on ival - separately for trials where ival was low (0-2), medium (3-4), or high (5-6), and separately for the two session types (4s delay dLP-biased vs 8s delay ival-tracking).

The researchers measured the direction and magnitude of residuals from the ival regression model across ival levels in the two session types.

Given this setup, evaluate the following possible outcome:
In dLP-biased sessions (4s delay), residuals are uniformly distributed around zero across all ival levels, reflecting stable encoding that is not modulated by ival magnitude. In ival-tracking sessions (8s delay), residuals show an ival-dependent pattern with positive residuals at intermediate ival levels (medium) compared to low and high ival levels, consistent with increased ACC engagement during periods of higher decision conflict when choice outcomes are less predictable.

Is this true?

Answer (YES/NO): NO